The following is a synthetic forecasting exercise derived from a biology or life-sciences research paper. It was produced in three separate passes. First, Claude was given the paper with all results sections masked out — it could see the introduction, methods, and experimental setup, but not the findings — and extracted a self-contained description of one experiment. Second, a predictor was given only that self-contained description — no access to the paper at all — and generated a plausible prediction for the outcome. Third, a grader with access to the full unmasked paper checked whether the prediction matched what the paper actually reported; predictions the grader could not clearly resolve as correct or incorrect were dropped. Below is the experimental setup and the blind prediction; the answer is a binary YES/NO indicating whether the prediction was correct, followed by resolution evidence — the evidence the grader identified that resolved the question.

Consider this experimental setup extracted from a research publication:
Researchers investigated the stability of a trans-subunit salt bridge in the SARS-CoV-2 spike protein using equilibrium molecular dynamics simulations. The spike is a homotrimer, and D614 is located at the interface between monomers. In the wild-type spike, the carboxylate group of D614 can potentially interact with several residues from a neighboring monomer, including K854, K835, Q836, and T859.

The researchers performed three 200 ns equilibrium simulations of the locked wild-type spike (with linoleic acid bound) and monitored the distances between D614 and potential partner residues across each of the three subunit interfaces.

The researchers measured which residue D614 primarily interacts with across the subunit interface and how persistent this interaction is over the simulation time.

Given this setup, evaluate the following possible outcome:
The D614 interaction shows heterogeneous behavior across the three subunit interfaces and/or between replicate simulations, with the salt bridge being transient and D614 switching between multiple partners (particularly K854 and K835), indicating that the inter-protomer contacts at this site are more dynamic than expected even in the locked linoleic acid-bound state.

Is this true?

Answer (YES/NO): NO